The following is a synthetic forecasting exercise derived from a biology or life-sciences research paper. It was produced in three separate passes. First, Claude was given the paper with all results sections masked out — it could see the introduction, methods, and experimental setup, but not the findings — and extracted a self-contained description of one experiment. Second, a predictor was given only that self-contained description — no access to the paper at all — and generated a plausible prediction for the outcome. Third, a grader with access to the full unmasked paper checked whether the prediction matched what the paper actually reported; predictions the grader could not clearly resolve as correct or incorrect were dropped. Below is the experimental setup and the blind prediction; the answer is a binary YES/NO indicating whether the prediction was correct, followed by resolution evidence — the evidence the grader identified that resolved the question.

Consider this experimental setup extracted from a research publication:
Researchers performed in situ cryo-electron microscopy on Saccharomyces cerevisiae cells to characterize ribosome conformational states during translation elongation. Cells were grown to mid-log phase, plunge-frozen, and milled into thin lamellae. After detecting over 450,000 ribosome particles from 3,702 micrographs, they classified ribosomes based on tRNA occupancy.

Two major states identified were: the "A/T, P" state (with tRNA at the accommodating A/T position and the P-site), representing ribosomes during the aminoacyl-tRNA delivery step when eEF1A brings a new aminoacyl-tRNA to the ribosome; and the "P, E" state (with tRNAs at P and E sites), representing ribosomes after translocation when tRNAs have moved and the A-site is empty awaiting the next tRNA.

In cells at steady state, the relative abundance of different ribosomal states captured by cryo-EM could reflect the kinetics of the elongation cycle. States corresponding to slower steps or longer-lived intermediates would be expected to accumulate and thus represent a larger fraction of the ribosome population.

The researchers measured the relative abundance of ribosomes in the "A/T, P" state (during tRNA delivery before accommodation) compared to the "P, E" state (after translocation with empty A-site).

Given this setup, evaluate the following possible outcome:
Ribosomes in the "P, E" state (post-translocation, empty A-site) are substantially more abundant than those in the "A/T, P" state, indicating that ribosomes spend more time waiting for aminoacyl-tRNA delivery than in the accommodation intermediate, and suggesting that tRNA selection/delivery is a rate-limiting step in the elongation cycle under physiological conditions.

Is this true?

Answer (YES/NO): NO